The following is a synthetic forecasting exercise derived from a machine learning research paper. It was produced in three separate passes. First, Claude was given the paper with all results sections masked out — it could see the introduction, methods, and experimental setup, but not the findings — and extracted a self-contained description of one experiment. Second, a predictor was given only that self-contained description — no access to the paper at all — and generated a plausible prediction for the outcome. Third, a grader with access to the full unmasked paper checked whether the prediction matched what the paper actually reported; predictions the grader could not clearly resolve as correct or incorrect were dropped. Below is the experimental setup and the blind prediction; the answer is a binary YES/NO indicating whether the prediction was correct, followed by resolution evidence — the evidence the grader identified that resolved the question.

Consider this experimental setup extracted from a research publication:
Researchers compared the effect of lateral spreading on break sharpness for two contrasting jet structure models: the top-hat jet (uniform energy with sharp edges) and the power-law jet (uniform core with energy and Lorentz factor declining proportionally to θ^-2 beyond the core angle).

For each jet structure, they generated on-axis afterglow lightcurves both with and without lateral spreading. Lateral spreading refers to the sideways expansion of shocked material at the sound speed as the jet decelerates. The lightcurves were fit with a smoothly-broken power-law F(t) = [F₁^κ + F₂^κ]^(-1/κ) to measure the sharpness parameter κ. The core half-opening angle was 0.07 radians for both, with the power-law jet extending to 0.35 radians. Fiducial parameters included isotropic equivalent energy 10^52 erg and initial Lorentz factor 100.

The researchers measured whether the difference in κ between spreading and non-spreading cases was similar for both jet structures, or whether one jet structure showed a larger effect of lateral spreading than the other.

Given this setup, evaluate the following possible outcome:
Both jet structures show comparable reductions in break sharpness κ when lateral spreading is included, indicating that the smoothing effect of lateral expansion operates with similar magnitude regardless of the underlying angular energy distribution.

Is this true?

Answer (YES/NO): NO